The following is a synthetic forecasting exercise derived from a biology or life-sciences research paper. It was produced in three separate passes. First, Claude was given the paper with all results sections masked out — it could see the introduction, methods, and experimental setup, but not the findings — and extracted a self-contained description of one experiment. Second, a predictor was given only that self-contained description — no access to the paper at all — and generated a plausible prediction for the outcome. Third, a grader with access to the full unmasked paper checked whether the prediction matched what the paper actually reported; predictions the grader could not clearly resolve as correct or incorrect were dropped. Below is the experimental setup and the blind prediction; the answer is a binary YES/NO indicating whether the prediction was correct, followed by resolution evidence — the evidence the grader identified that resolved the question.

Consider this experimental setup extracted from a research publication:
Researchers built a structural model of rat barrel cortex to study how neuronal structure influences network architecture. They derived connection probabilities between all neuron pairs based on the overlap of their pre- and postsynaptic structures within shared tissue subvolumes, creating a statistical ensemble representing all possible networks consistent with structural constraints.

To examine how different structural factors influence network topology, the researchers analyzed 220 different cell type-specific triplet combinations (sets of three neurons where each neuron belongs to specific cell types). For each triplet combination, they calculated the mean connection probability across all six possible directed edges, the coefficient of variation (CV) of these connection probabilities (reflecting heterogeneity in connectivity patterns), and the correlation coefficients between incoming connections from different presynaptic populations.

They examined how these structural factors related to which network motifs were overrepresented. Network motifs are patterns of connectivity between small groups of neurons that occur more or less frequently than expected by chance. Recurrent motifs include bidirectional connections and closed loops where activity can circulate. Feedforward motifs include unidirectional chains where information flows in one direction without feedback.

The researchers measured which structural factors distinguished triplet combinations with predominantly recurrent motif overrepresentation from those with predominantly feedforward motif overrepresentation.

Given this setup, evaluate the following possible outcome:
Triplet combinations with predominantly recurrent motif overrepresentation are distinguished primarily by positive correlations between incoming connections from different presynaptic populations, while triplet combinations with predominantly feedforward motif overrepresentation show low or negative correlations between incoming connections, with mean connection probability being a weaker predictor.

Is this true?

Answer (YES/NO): NO